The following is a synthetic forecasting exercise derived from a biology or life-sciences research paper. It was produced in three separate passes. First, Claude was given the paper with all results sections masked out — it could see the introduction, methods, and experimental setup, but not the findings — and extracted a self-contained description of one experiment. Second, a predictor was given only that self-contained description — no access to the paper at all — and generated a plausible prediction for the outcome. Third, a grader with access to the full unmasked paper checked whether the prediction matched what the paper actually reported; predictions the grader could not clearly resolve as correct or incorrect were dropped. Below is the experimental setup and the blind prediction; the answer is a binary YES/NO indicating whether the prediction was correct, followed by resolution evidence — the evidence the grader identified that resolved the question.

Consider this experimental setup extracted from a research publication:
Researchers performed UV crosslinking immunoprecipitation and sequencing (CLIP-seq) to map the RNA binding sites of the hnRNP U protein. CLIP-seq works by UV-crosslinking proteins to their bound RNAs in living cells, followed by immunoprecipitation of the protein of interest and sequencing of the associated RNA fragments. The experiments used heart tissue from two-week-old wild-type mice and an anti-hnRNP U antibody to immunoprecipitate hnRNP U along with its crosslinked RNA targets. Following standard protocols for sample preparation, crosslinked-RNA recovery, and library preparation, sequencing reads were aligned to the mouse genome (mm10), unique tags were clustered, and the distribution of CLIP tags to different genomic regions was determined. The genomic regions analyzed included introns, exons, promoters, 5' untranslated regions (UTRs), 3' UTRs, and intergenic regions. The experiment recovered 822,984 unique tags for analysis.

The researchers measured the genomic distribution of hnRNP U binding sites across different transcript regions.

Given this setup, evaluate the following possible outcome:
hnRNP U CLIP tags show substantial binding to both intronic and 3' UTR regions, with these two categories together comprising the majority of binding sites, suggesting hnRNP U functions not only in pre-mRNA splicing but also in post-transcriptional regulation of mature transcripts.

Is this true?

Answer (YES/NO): NO